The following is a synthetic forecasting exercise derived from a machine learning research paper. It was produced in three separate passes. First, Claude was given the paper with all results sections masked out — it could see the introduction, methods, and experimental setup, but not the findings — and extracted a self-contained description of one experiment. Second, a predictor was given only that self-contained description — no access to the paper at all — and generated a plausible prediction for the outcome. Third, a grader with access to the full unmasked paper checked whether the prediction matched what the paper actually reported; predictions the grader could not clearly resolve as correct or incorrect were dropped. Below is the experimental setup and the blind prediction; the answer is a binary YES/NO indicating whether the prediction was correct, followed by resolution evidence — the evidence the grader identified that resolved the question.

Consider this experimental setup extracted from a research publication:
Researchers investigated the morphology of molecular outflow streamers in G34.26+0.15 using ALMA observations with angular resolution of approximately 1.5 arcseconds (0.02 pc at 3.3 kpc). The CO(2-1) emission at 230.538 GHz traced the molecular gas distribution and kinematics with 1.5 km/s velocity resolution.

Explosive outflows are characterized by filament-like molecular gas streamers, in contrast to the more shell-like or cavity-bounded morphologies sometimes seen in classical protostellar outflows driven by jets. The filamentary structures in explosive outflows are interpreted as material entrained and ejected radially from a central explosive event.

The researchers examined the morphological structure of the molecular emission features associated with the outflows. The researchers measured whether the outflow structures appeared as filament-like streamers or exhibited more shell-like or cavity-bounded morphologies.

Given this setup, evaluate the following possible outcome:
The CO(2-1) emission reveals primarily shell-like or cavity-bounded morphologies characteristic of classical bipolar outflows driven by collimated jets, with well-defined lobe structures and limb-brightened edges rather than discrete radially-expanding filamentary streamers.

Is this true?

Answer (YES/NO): NO